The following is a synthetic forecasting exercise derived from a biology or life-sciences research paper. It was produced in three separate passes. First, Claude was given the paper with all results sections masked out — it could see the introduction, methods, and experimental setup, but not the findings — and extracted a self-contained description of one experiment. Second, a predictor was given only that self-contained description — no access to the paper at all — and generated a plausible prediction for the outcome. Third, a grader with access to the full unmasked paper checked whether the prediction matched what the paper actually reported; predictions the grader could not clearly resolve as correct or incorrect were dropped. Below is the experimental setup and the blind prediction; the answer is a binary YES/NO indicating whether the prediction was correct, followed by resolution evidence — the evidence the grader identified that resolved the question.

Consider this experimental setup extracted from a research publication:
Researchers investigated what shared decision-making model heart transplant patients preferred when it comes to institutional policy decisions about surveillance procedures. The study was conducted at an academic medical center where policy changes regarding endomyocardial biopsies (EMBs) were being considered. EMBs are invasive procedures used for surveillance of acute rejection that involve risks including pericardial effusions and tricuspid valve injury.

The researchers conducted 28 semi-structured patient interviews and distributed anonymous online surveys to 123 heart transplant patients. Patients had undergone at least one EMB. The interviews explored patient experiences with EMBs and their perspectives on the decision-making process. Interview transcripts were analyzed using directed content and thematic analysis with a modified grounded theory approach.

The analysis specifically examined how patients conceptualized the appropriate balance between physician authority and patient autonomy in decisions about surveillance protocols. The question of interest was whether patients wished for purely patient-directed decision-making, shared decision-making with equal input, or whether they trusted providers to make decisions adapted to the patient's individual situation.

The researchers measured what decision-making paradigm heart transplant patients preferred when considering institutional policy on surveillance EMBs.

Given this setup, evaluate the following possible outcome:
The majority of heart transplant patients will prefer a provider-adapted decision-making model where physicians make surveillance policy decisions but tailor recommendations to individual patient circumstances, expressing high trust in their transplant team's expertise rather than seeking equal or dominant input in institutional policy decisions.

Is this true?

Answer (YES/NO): YES